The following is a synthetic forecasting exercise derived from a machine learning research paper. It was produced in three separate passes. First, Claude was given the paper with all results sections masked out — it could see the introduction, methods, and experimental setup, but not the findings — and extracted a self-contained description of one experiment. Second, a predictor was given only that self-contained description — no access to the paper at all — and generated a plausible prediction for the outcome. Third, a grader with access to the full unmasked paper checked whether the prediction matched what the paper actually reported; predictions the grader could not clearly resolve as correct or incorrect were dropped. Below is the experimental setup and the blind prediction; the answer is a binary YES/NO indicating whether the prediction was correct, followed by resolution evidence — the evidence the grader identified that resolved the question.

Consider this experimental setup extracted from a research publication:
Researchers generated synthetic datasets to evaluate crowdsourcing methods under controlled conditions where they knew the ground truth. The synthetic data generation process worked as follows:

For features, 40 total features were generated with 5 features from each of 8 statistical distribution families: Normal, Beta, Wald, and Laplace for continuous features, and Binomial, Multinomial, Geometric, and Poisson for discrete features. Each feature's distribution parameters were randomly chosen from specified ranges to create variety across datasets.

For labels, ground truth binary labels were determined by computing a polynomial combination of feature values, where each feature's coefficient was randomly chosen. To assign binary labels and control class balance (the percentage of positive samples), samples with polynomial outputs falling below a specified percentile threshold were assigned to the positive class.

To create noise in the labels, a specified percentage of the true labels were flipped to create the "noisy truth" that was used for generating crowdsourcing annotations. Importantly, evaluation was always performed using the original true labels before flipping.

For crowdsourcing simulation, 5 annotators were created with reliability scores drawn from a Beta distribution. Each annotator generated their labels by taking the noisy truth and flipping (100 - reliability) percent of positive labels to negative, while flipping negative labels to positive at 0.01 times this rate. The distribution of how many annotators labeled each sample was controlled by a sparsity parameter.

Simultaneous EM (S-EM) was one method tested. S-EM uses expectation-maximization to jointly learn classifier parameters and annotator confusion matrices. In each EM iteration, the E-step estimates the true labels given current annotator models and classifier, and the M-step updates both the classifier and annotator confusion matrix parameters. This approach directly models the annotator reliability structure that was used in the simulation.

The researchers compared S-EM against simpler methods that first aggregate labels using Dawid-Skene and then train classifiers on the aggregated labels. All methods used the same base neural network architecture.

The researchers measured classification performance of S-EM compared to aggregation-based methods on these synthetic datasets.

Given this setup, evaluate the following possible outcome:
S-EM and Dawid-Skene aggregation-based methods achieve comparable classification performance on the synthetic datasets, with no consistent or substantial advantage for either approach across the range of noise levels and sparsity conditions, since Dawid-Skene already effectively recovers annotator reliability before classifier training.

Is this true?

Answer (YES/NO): NO